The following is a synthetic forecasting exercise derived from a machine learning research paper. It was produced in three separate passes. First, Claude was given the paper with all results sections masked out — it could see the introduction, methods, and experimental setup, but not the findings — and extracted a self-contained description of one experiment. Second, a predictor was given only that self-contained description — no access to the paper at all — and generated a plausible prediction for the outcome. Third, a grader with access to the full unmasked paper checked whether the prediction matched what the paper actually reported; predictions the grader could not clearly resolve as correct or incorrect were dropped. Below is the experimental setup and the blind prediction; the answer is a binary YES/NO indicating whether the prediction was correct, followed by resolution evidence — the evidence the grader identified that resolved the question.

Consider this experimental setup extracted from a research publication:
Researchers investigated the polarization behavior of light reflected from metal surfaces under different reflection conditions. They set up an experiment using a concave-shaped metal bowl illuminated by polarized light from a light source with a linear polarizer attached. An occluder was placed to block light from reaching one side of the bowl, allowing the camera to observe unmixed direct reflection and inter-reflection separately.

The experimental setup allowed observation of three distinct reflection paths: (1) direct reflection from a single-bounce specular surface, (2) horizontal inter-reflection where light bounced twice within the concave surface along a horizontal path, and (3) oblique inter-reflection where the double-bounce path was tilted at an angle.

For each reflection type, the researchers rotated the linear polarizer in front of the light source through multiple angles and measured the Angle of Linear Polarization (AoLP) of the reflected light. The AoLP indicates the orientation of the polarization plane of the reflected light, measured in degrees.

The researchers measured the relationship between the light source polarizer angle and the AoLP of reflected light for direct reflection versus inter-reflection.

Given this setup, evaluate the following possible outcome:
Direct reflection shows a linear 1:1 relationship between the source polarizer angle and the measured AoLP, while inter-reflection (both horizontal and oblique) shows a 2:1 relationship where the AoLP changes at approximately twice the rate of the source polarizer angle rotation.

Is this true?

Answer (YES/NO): NO